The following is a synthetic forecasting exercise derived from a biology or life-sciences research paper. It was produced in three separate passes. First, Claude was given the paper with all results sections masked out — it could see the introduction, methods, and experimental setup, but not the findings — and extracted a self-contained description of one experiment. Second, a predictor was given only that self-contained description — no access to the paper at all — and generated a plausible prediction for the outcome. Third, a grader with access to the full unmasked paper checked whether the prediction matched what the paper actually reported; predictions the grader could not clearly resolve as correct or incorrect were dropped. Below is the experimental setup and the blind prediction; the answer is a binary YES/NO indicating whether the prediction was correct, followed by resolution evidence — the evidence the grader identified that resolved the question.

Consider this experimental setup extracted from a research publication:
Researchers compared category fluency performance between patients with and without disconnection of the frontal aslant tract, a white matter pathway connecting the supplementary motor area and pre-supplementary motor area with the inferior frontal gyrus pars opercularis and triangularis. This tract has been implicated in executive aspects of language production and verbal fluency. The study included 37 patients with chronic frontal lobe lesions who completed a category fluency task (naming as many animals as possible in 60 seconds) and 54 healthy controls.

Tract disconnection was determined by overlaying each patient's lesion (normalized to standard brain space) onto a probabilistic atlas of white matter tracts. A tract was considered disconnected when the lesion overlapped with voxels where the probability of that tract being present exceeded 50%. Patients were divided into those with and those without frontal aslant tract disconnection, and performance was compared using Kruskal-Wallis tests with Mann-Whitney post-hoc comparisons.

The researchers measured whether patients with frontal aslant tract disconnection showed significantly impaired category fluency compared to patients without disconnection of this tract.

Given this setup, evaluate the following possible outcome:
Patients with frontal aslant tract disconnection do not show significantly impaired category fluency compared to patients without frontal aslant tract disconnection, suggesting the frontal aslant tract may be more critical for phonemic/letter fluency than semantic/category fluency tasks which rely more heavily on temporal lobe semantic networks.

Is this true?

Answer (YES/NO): YES